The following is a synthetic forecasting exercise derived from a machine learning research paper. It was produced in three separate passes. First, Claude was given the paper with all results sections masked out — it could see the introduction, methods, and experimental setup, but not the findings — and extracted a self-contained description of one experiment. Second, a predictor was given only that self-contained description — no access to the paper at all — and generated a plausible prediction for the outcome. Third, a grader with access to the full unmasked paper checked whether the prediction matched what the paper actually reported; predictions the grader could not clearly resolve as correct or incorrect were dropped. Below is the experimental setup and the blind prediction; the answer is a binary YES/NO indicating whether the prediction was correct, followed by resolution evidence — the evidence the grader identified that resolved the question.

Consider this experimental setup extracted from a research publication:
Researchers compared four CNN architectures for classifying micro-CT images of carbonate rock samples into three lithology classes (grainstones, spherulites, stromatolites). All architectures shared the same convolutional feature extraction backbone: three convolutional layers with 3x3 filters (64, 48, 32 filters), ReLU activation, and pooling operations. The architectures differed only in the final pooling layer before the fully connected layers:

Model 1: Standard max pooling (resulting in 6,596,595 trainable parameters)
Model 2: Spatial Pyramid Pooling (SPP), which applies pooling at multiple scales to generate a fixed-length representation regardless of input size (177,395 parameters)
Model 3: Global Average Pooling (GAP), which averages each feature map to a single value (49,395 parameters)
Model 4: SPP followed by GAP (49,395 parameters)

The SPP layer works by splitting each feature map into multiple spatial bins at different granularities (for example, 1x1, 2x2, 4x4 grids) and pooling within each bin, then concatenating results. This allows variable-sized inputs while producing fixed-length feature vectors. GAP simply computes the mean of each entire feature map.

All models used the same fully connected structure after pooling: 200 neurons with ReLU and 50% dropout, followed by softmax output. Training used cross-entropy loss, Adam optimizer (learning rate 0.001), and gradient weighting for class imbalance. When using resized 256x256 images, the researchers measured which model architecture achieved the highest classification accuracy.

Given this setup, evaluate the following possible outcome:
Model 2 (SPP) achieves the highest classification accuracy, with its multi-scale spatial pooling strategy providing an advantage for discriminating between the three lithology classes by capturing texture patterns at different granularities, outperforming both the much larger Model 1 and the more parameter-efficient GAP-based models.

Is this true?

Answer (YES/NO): YES